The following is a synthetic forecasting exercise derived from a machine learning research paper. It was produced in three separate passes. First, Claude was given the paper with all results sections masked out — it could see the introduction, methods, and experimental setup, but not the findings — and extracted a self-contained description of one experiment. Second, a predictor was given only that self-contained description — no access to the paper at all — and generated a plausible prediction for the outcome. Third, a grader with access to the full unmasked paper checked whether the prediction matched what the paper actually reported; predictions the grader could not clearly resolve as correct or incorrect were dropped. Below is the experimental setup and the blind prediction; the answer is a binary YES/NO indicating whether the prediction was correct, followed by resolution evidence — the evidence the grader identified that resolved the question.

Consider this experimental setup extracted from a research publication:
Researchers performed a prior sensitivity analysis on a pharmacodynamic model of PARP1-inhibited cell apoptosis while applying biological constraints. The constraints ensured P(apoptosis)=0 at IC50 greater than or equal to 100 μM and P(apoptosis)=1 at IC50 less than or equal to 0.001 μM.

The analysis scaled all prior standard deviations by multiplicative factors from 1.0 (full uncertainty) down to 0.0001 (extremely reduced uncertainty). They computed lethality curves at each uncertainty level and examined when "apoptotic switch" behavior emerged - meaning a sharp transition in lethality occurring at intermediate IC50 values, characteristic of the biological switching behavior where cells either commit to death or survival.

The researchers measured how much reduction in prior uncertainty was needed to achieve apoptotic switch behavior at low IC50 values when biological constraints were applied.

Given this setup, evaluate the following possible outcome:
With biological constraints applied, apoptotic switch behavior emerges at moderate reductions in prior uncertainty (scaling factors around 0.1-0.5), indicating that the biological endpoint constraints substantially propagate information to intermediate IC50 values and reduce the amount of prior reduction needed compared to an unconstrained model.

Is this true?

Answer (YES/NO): NO